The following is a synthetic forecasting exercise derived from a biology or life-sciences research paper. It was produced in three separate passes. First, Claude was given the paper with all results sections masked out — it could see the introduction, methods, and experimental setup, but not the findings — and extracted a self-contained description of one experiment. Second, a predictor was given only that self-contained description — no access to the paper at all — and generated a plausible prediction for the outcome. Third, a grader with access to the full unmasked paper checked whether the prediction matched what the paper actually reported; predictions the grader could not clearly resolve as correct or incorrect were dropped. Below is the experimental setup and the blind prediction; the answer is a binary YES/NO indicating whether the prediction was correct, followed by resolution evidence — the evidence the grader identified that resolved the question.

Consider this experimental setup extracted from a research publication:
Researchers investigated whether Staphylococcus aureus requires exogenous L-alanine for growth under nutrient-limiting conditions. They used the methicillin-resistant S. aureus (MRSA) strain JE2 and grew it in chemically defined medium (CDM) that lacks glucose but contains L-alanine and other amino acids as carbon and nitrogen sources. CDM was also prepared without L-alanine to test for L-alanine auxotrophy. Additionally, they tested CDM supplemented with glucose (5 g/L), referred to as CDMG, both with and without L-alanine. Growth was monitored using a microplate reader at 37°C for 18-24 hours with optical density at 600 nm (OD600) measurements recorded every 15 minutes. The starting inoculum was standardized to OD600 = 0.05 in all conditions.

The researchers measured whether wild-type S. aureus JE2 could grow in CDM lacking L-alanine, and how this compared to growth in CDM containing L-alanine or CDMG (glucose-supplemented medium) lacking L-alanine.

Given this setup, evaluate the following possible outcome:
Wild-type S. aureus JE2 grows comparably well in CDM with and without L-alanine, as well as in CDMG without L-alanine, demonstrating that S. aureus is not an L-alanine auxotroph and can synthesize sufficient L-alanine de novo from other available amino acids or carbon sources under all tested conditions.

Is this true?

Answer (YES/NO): NO